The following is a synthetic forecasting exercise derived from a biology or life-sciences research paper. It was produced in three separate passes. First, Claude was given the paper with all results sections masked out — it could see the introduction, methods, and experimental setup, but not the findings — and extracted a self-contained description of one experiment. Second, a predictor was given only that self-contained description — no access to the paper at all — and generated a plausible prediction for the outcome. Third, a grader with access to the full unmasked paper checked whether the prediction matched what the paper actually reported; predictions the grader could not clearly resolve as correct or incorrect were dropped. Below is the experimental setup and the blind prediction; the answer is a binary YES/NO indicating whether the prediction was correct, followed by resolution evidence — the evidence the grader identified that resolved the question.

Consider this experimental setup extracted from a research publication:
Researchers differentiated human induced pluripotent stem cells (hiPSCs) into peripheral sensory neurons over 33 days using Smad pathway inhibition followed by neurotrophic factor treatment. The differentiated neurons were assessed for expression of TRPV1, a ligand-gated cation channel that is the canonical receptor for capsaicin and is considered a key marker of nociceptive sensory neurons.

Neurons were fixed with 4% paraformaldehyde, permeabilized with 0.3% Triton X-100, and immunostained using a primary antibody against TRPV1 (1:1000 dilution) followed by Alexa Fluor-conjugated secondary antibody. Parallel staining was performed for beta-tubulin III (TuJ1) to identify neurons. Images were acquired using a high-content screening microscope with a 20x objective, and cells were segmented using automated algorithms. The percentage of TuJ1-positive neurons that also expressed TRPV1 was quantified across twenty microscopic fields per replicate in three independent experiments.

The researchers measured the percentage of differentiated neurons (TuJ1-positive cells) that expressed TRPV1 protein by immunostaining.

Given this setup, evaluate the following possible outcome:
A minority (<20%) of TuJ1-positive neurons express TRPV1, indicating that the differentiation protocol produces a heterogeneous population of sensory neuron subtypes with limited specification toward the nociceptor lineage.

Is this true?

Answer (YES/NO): NO